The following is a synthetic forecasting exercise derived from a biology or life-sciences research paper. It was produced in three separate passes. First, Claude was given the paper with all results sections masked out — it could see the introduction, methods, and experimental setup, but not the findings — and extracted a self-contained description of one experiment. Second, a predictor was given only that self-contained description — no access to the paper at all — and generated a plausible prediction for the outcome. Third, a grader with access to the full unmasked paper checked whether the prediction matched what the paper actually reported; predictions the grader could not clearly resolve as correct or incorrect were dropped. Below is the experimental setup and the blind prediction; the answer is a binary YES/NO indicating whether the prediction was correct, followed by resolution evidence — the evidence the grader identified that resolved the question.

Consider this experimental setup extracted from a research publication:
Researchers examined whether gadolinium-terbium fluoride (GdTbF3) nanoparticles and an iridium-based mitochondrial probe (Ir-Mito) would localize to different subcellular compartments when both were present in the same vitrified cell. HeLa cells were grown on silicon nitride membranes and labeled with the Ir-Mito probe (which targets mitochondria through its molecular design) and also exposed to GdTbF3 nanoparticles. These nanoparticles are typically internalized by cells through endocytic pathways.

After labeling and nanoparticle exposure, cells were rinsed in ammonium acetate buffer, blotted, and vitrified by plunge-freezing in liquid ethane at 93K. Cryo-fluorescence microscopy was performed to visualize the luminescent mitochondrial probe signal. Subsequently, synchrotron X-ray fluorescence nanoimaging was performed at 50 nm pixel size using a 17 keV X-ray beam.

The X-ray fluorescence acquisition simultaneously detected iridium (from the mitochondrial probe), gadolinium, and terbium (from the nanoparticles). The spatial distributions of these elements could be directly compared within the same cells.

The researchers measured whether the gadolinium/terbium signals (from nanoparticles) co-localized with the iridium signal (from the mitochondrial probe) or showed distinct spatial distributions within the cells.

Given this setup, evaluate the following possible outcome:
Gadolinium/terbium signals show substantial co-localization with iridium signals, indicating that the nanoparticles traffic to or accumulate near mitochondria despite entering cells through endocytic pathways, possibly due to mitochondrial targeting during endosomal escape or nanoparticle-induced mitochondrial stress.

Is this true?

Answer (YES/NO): NO